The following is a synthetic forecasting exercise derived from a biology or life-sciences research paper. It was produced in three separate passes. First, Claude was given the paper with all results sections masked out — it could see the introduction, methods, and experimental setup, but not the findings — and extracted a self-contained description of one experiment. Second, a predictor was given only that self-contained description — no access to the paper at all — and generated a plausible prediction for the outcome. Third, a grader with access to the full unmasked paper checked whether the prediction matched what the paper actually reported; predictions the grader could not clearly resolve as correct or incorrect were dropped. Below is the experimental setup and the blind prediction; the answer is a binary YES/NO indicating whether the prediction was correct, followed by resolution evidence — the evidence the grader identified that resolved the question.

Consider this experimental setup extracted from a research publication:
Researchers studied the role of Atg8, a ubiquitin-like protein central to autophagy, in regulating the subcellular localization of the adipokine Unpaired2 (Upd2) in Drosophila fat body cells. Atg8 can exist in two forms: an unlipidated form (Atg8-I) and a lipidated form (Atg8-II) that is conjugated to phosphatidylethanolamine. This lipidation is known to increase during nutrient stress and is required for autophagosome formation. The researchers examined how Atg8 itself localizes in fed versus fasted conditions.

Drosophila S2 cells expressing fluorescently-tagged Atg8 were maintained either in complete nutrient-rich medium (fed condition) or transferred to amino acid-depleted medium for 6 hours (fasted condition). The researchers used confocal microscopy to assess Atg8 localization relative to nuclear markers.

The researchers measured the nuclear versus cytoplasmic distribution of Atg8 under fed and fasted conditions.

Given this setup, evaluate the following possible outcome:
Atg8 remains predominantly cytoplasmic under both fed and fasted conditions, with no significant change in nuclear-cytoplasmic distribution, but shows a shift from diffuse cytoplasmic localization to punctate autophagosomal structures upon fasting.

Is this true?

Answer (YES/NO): NO